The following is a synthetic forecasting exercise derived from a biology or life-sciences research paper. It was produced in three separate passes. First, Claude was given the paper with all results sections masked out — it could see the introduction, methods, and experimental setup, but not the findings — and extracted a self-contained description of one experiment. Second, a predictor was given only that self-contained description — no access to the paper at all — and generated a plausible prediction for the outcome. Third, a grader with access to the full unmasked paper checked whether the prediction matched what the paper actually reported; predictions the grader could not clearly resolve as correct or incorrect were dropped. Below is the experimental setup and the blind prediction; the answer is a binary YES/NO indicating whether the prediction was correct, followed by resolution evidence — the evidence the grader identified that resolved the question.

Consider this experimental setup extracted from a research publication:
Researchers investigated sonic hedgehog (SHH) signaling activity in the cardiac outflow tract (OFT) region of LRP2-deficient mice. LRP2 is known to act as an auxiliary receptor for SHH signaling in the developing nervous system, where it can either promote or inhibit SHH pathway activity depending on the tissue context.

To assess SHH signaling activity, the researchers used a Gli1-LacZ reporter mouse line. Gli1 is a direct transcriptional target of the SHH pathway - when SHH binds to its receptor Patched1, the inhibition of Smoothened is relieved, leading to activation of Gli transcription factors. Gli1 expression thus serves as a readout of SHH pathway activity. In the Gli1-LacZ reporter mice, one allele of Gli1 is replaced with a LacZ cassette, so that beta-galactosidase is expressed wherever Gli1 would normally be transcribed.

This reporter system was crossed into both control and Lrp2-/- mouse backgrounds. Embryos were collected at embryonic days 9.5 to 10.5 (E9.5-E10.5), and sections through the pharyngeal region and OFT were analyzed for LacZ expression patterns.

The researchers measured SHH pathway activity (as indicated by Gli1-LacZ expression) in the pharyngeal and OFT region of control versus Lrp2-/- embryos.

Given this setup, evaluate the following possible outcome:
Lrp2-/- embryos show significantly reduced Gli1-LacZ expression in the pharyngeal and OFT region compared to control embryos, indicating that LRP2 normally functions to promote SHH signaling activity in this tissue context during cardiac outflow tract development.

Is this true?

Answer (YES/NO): YES